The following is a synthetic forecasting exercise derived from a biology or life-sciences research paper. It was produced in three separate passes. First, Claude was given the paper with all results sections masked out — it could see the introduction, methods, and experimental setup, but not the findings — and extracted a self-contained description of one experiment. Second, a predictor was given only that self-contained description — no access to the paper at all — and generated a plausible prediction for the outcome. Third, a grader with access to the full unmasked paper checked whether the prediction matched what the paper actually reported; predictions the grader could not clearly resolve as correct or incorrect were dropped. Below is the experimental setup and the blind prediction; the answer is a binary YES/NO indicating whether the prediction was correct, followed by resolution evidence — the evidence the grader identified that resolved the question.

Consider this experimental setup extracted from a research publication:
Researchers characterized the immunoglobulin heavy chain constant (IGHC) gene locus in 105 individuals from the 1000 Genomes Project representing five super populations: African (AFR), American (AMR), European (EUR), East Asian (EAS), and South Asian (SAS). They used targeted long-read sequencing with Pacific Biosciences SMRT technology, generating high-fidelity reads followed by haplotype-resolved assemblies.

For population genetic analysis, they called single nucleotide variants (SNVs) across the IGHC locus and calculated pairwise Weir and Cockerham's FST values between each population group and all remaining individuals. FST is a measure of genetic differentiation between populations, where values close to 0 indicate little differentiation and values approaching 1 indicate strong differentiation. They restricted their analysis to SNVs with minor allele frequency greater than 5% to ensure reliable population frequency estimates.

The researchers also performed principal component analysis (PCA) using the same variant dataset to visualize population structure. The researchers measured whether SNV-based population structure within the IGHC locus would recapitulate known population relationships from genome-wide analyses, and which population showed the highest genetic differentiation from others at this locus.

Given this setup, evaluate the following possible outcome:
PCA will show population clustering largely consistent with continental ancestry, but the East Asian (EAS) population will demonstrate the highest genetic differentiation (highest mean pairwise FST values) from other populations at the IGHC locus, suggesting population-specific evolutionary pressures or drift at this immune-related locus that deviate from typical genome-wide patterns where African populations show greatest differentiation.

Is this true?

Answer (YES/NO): NO